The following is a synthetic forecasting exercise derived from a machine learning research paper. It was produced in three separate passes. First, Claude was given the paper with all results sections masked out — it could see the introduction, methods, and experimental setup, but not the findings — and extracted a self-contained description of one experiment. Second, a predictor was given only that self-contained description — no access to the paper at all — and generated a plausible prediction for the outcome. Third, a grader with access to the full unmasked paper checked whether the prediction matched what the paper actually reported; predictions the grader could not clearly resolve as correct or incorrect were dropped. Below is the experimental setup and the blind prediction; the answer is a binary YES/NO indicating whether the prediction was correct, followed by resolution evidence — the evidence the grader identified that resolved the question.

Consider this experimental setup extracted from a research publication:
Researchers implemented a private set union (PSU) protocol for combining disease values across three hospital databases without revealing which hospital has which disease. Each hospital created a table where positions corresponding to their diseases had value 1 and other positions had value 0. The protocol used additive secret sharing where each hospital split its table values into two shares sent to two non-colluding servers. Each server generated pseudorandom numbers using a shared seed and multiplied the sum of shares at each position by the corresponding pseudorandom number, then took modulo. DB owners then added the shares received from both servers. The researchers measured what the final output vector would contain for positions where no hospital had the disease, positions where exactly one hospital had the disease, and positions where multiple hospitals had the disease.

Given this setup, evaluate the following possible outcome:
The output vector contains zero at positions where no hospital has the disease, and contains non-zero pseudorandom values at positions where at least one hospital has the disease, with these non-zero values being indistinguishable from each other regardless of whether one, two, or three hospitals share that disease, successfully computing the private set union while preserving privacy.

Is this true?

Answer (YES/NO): YES